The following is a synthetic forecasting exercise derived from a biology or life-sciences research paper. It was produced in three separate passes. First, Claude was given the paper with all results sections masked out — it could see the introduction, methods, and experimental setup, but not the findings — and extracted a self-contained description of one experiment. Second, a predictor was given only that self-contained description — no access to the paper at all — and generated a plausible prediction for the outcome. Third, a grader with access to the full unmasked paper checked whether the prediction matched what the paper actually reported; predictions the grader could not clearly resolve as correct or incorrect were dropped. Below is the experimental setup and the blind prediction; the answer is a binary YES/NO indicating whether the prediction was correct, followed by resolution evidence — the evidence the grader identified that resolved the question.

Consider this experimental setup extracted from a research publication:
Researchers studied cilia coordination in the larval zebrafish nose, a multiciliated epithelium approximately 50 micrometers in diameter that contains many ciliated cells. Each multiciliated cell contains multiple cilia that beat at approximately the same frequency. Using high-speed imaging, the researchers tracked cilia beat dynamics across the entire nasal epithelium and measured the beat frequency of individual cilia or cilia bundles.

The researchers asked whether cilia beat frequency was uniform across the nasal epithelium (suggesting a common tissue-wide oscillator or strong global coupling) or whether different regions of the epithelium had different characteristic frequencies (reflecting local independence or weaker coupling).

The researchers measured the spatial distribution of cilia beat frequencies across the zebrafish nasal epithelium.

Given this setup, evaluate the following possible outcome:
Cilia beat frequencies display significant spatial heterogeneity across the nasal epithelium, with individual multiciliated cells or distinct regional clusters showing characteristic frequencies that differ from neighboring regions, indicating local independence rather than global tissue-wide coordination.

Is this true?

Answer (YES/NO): YES